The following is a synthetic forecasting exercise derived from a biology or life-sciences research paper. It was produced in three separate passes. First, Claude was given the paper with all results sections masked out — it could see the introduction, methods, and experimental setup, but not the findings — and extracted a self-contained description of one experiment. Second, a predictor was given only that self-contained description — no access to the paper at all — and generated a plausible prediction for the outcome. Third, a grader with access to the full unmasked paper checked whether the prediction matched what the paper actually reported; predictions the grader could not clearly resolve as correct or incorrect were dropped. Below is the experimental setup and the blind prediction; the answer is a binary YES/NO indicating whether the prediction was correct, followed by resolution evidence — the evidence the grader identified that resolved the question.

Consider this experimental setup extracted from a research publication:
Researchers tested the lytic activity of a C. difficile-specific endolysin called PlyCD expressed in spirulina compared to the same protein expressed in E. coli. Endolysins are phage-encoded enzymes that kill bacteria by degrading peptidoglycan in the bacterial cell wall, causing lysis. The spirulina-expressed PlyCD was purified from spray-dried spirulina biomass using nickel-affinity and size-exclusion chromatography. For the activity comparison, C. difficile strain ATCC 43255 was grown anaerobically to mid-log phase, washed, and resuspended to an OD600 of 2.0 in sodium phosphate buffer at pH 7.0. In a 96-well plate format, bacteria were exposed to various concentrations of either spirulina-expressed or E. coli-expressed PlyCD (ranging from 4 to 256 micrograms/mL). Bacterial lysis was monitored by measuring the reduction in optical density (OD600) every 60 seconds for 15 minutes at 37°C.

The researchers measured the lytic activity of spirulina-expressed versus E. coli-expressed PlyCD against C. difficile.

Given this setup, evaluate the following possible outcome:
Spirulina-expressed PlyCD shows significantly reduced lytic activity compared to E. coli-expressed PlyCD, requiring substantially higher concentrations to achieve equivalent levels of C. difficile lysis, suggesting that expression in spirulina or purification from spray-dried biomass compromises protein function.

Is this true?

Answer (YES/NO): NO